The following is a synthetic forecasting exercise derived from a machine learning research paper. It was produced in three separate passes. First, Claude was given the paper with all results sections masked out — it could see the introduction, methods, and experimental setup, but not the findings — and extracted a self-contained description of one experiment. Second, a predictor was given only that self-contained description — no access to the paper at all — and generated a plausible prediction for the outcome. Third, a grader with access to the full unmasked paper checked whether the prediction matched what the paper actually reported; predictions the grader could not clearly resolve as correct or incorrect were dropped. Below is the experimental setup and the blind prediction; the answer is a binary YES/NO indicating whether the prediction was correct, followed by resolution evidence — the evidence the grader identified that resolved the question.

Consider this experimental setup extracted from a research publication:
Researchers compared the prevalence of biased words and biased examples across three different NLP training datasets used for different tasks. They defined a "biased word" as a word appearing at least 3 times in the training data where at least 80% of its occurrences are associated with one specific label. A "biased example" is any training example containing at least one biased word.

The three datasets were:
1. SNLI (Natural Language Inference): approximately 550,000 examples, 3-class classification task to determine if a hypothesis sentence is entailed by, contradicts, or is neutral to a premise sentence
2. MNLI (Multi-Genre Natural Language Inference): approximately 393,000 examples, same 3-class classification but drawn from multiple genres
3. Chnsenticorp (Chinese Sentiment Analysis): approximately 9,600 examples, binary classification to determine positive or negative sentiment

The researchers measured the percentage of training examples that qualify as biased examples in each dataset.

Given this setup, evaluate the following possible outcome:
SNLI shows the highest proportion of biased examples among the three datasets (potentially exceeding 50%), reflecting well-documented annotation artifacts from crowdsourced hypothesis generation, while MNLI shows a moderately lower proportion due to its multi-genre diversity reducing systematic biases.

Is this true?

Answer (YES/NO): NO